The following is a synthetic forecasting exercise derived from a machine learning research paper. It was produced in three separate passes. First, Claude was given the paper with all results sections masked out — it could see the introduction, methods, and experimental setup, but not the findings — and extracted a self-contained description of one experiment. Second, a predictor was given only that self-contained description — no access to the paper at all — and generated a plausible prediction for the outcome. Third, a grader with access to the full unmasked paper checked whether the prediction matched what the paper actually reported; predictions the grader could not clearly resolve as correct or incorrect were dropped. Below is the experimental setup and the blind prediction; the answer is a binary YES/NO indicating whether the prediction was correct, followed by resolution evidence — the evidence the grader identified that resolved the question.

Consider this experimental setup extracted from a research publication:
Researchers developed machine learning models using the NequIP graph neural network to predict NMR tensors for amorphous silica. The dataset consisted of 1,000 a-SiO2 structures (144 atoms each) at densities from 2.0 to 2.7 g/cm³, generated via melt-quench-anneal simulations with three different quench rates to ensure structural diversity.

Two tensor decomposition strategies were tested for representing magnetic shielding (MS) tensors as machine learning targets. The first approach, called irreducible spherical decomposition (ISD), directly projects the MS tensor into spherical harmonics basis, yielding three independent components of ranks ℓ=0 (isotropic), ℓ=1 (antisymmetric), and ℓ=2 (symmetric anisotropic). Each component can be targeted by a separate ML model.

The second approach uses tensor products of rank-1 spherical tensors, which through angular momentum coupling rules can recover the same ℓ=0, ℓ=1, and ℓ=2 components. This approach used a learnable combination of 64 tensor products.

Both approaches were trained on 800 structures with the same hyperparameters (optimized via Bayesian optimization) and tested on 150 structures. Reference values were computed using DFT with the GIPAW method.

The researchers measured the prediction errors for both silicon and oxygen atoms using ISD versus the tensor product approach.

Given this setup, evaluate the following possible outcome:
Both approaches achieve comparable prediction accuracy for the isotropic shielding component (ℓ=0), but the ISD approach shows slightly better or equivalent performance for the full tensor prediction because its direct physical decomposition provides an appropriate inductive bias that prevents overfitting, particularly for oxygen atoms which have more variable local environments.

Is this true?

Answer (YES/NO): NO